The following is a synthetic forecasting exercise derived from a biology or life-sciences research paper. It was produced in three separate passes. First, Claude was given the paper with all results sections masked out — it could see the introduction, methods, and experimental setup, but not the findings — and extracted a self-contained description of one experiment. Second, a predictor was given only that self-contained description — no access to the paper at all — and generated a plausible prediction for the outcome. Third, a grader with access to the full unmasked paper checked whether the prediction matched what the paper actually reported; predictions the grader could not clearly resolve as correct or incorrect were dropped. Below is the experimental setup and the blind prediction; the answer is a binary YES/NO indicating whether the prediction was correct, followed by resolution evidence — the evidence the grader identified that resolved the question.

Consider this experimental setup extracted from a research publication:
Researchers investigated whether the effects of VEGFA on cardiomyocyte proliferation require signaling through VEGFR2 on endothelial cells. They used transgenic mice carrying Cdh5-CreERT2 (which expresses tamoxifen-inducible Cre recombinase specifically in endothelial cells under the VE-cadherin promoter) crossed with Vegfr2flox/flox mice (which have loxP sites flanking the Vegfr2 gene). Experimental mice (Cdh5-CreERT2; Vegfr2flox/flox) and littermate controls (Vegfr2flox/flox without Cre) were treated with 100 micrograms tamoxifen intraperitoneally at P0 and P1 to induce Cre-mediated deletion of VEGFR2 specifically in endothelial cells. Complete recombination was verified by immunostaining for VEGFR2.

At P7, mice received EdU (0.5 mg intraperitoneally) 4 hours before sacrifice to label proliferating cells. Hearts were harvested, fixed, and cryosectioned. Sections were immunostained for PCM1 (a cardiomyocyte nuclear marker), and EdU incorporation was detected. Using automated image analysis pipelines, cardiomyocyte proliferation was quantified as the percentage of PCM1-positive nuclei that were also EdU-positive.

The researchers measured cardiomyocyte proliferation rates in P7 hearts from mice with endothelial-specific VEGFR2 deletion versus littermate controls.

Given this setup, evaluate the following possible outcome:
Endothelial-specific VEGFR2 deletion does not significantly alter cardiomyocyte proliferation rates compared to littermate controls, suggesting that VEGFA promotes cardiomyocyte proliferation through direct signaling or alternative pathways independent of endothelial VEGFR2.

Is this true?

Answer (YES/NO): NO